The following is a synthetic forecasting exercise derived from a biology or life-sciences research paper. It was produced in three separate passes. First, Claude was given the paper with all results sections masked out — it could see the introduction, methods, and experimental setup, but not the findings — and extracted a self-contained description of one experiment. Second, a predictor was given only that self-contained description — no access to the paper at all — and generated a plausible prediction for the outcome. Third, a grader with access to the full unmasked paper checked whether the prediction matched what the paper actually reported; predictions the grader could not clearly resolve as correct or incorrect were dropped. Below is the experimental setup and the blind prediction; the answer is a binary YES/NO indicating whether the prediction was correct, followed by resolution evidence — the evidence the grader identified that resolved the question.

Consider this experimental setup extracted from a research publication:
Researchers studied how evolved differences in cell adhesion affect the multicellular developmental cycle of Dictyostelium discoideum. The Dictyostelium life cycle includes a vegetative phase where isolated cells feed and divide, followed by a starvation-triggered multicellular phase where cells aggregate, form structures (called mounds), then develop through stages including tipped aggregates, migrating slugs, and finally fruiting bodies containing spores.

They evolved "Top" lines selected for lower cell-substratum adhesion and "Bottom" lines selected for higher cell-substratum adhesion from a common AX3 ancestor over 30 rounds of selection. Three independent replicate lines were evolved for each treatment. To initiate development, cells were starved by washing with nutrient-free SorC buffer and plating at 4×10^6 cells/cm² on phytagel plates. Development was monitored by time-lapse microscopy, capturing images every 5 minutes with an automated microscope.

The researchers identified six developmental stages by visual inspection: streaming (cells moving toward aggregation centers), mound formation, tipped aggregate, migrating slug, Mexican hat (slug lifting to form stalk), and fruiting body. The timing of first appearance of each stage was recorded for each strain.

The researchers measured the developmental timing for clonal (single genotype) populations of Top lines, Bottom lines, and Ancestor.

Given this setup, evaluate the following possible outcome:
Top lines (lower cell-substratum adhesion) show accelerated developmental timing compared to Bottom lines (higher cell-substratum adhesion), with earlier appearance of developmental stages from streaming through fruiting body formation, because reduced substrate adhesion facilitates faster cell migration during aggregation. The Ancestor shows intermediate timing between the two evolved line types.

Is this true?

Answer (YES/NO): NO